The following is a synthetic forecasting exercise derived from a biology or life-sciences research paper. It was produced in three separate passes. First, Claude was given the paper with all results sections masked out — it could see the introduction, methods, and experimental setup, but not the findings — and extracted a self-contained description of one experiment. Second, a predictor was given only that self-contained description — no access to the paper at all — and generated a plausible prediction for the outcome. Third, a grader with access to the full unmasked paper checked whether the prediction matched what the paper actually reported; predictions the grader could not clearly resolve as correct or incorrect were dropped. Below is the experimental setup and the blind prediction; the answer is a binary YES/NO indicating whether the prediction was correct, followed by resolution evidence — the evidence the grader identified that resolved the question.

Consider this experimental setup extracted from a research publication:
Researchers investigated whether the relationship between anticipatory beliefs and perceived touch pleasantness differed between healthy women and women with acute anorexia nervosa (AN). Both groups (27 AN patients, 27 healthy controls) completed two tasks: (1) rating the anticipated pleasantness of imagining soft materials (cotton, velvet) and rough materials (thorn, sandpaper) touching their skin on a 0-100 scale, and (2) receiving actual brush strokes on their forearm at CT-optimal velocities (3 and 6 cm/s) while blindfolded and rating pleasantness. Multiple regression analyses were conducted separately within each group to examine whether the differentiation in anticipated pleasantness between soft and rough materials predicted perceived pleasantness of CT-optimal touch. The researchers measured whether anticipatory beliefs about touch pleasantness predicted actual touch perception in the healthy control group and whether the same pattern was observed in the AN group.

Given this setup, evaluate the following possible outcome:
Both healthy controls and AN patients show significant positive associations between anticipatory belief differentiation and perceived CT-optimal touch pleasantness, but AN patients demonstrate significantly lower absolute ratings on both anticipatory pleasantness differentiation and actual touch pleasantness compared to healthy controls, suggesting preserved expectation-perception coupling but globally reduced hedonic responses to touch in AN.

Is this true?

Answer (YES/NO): NO